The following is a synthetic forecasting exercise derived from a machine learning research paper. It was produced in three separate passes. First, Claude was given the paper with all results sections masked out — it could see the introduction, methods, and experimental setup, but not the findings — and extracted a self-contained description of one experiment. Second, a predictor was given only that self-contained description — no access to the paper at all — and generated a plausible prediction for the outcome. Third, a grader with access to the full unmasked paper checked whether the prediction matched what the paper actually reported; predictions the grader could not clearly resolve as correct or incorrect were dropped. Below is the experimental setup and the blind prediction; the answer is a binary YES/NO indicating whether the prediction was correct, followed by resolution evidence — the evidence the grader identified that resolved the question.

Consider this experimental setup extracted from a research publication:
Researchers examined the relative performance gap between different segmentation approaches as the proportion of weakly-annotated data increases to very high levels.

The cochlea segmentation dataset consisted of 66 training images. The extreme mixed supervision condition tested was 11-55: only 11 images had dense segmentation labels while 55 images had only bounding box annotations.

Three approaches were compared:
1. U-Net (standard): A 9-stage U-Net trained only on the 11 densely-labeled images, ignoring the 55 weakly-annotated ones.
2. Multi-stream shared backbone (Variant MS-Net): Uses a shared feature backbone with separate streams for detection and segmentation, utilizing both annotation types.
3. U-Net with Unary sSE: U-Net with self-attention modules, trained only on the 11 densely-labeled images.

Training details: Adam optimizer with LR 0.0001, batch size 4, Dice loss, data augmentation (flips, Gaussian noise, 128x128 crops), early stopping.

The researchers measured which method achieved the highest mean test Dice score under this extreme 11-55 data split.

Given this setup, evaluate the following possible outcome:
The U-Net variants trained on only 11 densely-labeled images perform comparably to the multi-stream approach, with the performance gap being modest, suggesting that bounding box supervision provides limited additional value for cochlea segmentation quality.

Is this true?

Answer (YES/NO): NO